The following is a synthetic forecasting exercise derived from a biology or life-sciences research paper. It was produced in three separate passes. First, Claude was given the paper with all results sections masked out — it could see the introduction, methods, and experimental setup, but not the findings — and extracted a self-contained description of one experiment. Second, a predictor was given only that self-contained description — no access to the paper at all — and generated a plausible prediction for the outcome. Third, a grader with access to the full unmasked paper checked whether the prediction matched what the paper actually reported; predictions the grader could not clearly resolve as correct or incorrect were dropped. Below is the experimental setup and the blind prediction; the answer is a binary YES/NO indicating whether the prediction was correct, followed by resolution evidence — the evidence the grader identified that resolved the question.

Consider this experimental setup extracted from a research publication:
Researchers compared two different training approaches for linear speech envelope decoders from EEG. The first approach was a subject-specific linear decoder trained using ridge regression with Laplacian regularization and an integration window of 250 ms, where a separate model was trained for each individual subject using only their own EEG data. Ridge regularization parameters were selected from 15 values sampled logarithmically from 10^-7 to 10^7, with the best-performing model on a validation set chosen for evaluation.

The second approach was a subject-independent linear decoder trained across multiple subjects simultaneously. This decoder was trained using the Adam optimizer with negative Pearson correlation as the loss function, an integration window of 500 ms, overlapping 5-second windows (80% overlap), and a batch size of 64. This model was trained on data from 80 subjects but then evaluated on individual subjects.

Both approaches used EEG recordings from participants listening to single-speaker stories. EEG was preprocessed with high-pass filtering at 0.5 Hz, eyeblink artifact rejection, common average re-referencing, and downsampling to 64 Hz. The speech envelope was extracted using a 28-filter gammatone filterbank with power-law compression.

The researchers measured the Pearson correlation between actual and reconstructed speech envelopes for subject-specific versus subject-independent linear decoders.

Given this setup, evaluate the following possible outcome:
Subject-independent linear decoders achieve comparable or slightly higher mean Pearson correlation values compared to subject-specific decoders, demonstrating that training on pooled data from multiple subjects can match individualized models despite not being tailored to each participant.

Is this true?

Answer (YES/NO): NO